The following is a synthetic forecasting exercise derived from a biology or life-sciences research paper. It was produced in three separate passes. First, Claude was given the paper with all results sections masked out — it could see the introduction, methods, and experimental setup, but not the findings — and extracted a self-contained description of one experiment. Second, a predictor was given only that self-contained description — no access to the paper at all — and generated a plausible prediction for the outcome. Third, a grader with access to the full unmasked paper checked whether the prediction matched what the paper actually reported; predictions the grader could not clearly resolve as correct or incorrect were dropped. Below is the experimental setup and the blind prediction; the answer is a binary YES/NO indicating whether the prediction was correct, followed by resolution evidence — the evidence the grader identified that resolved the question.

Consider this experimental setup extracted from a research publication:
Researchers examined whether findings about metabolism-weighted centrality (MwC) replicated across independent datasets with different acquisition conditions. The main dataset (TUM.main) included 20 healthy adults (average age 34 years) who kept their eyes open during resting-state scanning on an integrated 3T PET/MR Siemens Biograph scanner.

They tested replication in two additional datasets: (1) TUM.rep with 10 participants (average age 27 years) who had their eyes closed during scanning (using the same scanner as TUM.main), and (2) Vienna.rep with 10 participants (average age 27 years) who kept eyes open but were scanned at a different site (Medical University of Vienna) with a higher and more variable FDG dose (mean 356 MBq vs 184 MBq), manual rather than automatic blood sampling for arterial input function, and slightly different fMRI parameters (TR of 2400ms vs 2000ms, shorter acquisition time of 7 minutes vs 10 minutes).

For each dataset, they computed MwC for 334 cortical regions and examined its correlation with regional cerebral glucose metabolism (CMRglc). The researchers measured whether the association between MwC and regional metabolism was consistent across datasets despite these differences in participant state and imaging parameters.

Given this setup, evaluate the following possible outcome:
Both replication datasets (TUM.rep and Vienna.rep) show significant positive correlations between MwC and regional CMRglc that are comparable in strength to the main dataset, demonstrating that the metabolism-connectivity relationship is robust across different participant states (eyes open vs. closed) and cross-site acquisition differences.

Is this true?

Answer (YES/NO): YES